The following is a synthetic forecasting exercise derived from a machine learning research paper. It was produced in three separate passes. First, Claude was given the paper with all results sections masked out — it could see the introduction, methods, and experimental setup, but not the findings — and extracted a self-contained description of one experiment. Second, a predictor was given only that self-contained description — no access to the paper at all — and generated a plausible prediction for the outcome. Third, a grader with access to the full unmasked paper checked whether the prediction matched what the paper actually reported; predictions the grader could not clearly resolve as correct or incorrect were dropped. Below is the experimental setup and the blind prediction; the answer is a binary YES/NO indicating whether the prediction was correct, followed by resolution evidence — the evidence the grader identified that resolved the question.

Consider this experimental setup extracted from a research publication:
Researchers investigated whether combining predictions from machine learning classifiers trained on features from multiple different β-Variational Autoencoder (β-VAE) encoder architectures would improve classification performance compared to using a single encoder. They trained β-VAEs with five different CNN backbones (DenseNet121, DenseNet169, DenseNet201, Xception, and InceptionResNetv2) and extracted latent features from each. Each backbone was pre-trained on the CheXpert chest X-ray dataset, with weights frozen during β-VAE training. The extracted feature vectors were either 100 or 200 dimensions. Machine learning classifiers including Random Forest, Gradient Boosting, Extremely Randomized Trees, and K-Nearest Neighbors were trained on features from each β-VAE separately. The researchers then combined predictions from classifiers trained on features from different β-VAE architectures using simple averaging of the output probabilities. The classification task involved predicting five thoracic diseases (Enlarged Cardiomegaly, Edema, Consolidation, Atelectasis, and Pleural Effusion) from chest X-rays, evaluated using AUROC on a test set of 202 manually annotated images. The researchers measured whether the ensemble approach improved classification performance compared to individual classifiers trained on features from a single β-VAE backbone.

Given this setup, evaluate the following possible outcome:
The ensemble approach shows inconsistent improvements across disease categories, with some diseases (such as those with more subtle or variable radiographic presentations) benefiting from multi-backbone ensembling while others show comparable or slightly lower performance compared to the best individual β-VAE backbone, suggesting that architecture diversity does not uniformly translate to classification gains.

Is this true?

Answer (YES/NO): YES